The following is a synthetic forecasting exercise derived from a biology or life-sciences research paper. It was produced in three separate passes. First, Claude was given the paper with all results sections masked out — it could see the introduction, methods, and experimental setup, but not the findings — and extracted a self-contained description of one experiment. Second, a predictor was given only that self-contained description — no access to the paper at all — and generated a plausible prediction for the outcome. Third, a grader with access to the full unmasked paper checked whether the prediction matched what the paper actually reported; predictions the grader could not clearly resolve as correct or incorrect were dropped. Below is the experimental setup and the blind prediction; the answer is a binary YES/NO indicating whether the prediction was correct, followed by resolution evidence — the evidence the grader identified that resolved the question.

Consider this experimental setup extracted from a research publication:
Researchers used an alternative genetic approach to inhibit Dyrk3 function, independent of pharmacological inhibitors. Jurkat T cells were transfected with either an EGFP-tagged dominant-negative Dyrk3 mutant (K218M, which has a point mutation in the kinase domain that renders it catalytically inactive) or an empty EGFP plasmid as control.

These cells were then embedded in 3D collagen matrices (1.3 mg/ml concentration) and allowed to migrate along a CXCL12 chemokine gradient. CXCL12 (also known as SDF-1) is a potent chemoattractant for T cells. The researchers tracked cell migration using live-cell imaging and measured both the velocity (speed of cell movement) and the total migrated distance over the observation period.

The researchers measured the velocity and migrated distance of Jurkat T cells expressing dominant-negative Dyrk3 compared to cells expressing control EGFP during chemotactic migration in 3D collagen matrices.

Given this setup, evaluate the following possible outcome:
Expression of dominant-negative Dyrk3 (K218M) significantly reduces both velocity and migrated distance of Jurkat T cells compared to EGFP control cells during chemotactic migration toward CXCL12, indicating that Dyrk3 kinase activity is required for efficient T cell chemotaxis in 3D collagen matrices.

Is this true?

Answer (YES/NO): YES